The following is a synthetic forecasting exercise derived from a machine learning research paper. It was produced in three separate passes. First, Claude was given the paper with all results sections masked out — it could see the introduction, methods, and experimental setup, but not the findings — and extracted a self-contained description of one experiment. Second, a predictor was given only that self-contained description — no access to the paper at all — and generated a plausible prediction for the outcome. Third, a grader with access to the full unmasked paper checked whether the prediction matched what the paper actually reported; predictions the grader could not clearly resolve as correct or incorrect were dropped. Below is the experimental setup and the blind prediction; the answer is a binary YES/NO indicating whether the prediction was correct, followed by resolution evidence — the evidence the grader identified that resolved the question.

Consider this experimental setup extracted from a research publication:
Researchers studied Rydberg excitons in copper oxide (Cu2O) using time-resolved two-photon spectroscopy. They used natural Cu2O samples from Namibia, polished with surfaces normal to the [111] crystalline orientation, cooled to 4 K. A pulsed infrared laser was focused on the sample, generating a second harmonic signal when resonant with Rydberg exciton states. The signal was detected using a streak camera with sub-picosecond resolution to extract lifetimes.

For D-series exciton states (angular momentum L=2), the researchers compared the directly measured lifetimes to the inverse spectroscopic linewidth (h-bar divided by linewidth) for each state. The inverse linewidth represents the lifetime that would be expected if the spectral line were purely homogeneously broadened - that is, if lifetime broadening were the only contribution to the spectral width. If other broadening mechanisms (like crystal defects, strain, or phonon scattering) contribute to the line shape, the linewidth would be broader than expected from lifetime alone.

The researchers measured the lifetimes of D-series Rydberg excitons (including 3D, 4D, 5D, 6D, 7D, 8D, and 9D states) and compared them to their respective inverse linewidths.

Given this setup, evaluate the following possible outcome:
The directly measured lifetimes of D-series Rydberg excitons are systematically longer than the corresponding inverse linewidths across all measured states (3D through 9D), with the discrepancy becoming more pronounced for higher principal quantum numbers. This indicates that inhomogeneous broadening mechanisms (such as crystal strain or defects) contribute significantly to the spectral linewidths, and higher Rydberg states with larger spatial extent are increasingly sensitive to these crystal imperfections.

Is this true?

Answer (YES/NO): NO